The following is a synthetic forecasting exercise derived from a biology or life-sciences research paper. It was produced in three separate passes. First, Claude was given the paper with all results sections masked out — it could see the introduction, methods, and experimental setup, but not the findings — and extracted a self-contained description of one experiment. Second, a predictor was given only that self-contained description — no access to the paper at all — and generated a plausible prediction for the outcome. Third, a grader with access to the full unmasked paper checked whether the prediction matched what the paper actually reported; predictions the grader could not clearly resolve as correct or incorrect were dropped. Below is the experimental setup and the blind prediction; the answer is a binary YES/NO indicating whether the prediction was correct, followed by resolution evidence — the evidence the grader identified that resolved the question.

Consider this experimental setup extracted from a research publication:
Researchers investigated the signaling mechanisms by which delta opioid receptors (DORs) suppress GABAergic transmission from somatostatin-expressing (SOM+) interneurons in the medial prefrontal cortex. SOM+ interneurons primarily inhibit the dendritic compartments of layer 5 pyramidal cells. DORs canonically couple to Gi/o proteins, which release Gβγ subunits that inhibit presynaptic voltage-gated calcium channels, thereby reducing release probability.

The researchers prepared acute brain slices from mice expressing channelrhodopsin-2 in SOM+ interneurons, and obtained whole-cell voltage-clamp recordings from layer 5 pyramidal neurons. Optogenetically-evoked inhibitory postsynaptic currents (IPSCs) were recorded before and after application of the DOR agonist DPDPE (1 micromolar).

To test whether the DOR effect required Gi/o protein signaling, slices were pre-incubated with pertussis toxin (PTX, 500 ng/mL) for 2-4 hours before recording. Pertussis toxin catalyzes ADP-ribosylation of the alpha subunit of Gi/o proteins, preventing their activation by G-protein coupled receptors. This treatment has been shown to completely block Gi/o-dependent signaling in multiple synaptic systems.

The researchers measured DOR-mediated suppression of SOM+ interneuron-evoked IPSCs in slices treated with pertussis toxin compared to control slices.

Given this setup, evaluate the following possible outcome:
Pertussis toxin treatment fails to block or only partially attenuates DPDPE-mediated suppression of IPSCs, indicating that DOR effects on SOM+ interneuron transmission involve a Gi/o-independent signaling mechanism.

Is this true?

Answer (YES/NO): YES